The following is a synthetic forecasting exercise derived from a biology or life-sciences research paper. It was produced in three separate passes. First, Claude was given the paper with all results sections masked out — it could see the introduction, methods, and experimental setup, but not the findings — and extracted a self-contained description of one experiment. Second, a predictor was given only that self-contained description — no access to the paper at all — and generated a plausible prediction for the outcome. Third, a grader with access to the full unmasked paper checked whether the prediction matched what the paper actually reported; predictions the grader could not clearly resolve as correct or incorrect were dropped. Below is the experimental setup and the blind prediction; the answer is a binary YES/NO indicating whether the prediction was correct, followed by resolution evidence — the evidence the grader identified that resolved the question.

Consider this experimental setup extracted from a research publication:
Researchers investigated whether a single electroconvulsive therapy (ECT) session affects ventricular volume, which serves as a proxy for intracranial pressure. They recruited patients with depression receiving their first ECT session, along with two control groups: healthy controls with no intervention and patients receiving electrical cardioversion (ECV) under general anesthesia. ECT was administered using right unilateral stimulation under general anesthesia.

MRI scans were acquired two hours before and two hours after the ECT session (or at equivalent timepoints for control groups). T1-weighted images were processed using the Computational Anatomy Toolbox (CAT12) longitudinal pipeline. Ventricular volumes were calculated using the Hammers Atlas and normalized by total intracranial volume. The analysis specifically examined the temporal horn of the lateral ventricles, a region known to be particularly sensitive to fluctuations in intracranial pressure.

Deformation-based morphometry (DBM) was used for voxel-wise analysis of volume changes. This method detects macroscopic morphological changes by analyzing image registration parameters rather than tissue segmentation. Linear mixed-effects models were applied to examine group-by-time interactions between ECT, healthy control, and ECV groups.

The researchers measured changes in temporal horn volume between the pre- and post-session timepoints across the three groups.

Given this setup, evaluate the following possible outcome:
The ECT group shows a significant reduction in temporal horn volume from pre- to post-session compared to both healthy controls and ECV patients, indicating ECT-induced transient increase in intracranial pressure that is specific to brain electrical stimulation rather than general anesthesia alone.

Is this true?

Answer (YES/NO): NO